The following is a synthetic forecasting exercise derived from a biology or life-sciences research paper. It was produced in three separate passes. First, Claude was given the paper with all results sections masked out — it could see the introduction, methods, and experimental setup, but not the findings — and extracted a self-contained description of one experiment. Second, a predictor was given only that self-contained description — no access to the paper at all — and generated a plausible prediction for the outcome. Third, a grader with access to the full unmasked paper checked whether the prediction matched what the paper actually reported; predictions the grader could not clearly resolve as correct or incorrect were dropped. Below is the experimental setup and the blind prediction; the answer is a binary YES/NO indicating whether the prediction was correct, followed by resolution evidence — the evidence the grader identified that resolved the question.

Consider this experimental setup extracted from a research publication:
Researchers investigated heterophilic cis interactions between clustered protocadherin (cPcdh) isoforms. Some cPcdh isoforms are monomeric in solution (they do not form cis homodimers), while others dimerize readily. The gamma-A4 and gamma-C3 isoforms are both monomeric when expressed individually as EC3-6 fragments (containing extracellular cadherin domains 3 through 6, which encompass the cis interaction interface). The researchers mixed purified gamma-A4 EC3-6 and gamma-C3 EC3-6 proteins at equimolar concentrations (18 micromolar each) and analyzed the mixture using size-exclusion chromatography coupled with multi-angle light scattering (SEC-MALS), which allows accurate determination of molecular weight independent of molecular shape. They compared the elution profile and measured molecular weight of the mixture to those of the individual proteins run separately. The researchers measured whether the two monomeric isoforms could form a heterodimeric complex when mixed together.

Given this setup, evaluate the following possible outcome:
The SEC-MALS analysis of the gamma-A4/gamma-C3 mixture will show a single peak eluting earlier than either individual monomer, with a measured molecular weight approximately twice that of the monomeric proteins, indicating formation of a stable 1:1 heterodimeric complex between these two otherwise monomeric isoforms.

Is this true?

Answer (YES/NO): NO